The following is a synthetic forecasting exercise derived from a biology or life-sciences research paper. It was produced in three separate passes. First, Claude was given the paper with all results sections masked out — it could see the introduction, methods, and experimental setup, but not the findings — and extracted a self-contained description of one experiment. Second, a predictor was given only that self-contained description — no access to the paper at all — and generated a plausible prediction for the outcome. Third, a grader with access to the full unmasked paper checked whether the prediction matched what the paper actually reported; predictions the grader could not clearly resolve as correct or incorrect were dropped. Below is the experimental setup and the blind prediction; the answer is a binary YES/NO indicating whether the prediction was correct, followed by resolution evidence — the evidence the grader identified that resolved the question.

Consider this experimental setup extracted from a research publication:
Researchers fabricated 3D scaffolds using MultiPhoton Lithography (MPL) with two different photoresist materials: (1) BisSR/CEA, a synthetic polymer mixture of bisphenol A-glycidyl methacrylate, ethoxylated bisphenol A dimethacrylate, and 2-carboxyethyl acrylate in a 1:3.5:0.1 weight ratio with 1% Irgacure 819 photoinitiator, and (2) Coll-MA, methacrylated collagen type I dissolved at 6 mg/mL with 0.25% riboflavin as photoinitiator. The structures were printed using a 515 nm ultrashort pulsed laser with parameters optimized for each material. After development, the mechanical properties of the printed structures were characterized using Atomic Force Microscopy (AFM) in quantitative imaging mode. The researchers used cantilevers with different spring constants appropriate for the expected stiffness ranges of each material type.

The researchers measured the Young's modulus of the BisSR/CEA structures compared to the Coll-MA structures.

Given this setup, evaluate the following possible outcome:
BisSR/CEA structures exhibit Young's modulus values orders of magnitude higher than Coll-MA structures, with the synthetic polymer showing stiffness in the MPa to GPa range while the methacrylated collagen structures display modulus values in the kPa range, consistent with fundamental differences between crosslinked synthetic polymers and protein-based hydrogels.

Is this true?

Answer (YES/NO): YES